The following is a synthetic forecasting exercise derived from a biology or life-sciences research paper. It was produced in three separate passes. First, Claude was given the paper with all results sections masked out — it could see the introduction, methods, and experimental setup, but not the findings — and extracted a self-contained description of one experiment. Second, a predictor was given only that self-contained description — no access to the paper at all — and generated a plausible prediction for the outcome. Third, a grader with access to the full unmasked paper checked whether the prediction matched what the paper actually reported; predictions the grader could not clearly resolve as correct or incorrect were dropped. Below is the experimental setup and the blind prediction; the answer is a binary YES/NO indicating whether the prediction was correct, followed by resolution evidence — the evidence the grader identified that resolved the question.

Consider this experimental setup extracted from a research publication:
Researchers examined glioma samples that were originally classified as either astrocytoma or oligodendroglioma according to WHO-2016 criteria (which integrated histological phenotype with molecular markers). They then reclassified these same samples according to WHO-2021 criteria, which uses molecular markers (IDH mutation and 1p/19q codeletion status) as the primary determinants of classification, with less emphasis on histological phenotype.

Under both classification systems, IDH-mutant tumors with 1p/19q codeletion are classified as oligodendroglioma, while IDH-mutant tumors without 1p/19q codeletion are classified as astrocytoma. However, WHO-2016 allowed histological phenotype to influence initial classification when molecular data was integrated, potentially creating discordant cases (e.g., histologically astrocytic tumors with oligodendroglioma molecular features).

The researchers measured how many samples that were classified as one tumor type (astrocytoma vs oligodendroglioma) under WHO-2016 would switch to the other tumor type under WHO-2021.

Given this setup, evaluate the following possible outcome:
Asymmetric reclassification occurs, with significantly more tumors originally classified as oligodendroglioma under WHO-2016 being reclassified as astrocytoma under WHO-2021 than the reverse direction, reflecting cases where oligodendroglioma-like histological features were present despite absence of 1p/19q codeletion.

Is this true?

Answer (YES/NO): YES